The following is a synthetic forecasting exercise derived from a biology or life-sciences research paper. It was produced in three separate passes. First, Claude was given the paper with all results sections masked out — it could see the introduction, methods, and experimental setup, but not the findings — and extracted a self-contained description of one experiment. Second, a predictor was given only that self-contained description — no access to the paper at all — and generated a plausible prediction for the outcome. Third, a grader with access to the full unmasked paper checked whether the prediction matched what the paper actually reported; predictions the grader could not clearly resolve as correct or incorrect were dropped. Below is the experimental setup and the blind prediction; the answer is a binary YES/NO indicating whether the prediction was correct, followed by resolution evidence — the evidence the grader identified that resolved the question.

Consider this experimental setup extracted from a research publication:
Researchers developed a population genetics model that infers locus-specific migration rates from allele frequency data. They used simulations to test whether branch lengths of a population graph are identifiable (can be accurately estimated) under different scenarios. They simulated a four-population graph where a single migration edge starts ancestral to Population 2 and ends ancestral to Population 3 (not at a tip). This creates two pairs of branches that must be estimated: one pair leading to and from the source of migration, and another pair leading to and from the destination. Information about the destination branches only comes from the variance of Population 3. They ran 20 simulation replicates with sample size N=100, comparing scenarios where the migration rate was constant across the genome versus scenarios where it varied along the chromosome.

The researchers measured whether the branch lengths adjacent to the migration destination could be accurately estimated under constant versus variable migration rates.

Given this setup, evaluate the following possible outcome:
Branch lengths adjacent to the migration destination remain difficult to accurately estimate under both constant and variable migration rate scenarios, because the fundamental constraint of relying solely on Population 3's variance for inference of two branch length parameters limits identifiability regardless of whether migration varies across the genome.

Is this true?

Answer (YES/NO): NO